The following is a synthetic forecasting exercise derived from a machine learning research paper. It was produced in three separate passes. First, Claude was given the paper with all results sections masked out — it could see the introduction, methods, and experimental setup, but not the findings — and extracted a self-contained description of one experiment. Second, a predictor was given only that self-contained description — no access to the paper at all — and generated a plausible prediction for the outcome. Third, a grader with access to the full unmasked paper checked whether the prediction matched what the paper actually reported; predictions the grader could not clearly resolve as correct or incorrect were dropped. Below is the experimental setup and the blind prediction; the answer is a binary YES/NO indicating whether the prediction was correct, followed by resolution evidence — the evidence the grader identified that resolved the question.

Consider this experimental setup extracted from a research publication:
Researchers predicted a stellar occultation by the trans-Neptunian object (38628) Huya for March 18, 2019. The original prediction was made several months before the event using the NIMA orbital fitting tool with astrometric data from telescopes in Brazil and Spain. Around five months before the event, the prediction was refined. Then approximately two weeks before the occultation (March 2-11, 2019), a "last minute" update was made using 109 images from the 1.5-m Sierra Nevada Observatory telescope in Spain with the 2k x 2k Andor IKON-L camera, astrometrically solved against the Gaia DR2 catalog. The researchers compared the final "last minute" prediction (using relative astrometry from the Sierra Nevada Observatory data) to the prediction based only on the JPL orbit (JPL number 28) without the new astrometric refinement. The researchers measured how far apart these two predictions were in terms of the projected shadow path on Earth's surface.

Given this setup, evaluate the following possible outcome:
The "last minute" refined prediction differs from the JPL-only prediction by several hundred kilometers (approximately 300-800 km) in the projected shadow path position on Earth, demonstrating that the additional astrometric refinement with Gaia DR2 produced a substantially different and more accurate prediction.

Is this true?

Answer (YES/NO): NO